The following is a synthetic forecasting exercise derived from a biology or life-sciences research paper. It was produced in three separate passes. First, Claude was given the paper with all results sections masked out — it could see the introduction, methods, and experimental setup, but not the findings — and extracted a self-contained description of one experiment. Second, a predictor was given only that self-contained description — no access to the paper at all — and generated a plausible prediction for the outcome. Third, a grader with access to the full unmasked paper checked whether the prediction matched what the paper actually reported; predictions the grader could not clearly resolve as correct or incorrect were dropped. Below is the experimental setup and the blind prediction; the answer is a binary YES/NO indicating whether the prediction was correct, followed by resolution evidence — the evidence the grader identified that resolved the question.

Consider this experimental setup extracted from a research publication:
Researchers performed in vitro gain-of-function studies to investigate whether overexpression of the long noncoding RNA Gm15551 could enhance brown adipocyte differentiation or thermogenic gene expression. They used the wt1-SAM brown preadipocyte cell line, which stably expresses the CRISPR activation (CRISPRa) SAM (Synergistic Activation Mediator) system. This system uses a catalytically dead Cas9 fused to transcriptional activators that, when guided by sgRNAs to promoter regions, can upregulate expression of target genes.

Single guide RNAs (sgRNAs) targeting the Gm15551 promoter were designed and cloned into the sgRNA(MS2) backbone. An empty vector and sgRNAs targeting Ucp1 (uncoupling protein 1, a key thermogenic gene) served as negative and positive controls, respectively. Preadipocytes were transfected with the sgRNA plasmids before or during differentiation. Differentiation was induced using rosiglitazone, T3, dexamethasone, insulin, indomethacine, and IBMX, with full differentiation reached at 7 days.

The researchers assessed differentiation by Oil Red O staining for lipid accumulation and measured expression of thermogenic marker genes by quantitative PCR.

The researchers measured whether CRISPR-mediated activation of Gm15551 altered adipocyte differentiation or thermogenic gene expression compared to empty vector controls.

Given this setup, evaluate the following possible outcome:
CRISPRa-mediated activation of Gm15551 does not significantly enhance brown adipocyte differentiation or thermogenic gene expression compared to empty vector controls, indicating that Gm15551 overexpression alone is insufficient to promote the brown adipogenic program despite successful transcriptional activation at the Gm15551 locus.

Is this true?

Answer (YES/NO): YES